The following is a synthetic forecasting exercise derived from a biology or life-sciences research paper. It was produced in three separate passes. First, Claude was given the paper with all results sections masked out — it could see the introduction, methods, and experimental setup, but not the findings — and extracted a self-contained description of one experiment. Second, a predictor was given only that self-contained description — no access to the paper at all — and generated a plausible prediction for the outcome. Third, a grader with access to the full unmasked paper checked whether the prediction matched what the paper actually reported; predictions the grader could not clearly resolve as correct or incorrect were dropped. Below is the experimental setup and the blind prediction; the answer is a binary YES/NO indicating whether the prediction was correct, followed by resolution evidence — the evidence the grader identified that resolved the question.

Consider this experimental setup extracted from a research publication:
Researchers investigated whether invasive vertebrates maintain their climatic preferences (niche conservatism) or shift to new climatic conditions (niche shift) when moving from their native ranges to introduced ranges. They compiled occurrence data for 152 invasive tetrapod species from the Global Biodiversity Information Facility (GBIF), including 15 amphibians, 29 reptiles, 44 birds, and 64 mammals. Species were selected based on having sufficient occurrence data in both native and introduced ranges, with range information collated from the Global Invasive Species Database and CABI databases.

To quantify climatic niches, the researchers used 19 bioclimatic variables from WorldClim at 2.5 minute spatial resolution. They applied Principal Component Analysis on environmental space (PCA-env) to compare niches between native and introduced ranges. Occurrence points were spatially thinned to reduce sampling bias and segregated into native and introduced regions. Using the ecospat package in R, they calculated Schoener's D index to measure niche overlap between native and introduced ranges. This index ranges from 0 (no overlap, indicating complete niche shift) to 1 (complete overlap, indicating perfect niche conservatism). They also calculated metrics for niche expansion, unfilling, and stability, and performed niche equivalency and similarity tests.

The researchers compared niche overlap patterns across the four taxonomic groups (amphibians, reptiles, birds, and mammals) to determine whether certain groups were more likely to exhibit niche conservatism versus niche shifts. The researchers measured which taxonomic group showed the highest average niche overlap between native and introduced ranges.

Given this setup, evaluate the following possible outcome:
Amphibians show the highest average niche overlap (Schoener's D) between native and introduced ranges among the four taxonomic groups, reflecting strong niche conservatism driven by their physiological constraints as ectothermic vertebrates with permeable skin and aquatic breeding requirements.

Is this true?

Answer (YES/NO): NO